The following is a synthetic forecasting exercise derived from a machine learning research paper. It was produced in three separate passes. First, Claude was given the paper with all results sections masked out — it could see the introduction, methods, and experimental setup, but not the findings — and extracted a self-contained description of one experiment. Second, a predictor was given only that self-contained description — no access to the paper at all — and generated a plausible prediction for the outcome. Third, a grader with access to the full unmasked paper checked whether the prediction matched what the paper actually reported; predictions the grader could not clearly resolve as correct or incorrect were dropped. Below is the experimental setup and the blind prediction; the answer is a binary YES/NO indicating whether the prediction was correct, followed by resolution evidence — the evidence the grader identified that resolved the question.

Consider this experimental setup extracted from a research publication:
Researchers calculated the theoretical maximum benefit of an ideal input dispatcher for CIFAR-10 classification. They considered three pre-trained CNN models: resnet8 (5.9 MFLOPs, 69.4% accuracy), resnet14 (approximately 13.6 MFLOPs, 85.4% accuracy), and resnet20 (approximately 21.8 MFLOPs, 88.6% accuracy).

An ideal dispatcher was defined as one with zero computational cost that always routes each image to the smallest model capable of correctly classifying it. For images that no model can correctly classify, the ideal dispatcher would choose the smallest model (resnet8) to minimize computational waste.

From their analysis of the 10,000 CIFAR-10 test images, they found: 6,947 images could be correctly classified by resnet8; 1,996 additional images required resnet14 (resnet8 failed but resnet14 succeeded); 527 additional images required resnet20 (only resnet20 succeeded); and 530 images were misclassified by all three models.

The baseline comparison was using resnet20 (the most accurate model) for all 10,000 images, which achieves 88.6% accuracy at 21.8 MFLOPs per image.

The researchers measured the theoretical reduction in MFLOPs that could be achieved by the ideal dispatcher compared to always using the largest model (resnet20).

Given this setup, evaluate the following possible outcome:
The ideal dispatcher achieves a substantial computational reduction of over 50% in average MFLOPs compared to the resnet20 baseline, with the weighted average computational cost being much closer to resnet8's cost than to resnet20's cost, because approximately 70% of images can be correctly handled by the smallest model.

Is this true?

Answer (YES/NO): YES